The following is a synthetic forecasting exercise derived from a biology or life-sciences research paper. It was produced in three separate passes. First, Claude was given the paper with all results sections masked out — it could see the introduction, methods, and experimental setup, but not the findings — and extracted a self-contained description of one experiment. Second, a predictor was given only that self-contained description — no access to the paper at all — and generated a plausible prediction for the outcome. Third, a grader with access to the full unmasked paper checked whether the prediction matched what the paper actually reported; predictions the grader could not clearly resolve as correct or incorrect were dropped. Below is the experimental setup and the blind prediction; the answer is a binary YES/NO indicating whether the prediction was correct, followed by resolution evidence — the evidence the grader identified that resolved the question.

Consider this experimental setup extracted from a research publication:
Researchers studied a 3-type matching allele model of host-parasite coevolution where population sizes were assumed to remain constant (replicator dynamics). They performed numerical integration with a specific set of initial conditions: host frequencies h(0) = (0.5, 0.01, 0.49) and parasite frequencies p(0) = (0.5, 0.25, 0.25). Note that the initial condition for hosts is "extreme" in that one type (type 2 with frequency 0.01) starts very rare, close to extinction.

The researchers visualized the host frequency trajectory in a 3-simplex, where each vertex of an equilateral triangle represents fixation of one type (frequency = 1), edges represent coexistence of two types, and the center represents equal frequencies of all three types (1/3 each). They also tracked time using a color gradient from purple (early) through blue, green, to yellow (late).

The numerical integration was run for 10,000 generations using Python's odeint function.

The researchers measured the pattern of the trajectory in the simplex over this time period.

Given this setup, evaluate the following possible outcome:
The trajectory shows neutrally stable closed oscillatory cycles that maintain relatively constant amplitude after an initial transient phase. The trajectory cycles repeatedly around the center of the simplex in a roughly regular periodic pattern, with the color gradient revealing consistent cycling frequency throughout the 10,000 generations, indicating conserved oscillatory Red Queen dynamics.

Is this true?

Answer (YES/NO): NO